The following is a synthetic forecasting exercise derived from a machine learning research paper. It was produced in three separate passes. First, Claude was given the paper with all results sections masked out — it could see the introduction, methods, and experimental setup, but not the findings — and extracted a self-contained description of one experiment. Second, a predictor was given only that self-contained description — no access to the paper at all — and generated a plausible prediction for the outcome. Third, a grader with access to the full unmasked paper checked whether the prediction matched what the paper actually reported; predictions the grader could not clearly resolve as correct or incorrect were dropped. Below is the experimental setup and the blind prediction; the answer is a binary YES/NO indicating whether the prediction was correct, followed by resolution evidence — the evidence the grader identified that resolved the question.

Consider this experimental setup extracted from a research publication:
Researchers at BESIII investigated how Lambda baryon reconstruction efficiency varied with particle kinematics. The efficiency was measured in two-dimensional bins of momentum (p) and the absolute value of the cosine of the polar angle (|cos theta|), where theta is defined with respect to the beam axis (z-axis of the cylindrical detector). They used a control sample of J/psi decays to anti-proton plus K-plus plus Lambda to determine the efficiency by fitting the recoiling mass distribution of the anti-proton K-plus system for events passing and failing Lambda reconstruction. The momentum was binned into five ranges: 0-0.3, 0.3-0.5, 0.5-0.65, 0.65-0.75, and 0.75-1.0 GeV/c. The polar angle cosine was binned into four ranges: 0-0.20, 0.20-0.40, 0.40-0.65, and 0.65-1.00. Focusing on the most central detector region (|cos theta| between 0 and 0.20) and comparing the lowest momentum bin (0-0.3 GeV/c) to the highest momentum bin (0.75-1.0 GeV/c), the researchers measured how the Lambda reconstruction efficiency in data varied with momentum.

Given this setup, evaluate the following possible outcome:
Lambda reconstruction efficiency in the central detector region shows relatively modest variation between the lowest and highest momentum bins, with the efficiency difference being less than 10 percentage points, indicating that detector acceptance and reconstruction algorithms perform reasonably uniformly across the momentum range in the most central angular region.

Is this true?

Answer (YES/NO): NO